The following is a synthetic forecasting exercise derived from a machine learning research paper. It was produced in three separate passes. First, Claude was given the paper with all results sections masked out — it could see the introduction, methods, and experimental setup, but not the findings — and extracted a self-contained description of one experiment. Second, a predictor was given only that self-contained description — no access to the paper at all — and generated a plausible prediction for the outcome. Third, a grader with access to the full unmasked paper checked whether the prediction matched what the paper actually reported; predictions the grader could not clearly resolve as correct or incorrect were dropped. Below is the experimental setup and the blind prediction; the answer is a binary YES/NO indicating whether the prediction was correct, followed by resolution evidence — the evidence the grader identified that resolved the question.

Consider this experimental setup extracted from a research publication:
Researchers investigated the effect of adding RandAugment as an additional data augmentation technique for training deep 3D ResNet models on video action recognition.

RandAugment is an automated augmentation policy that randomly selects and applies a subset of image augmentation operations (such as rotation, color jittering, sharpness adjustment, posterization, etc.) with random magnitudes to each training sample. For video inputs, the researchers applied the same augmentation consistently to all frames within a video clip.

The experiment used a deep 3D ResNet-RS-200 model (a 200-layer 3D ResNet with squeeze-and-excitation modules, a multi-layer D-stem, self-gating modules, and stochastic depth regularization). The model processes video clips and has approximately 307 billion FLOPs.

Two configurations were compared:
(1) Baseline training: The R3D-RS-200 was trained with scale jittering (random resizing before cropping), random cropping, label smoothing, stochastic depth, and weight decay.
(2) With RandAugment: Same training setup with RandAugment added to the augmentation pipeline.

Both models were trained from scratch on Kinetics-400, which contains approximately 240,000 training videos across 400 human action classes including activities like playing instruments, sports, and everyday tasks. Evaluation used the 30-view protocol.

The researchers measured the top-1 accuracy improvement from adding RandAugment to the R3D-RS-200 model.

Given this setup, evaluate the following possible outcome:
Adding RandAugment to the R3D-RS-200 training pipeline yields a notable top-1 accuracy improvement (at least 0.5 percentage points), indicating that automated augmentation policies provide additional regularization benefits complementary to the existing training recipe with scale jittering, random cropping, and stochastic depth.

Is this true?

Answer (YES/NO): NO